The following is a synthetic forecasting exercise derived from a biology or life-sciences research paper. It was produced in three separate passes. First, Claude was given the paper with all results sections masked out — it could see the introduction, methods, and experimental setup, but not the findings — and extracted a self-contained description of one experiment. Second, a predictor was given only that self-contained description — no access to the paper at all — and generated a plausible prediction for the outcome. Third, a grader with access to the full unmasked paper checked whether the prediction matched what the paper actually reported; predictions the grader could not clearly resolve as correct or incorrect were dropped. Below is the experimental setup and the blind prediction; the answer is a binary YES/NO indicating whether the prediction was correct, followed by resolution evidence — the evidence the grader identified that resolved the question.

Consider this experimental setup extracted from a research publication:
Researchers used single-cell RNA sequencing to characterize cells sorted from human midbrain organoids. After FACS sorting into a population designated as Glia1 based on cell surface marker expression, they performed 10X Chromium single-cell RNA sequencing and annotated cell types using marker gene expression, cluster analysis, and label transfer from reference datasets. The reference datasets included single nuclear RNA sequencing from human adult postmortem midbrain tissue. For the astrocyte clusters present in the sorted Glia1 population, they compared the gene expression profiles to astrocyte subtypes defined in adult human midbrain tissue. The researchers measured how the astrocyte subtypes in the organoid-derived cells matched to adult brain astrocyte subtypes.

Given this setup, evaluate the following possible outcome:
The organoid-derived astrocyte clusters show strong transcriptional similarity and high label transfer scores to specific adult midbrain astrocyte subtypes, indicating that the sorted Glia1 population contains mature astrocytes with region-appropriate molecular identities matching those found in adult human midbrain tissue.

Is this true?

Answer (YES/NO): NO